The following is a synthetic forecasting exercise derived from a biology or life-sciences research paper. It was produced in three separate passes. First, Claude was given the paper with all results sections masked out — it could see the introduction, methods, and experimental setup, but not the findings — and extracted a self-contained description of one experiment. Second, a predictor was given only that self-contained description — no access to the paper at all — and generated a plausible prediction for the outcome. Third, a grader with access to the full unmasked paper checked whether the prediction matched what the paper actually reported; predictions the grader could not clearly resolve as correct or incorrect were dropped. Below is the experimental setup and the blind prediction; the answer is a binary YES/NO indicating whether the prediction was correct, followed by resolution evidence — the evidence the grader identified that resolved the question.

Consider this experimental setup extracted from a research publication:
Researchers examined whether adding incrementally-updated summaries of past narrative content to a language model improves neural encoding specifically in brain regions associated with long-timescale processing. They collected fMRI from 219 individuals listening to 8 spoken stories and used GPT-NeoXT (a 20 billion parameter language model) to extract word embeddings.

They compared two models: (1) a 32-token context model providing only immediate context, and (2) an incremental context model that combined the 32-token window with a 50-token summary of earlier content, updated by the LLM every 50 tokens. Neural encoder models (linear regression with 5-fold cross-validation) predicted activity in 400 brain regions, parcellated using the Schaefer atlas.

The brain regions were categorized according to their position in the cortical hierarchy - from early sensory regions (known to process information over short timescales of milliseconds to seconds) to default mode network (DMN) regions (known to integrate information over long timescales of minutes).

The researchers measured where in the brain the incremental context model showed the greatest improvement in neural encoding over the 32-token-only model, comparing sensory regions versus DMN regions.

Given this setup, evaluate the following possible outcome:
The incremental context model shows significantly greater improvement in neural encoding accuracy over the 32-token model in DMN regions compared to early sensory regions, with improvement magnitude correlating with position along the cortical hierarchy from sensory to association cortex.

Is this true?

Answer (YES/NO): YES